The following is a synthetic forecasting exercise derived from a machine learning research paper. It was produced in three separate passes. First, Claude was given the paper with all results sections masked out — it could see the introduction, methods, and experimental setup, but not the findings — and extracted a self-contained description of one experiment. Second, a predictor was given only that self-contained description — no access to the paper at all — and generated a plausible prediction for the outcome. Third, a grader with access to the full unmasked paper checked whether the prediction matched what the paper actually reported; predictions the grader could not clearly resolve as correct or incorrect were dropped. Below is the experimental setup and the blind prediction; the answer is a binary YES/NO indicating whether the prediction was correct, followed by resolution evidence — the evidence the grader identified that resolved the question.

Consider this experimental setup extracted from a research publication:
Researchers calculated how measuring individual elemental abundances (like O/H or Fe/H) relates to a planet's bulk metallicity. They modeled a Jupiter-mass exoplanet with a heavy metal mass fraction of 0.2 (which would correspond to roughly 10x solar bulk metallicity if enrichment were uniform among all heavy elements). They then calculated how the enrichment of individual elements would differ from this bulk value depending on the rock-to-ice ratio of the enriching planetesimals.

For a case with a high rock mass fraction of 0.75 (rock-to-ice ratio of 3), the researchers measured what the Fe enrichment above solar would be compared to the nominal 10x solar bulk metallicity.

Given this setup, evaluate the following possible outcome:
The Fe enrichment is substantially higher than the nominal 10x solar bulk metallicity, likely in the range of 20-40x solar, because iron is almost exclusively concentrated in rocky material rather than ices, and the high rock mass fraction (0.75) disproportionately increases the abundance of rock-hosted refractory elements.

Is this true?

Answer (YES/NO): YES